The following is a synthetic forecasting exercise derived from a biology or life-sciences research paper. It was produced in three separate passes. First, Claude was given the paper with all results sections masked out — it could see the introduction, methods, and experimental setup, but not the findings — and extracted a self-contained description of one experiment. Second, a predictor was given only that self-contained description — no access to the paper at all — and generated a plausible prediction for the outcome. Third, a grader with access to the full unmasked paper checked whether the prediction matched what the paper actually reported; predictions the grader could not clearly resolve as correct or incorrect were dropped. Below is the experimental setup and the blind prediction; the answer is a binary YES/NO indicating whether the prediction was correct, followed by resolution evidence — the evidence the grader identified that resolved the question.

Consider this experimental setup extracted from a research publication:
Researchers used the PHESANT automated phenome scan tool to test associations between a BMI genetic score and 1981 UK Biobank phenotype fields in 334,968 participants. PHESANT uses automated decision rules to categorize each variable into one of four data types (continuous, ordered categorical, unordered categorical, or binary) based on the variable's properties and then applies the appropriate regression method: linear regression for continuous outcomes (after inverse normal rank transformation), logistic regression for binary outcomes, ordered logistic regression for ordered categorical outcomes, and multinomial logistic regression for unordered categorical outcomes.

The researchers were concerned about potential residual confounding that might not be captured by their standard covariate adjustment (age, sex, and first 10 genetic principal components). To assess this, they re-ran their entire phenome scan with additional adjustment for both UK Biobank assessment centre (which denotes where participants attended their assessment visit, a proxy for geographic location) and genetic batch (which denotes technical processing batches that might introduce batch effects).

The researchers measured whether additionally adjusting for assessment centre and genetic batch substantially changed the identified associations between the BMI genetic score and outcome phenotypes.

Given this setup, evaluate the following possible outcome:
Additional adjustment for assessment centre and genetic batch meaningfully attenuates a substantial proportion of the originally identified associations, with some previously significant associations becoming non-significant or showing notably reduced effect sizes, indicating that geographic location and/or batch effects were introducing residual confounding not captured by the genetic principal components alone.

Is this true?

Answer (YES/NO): NO